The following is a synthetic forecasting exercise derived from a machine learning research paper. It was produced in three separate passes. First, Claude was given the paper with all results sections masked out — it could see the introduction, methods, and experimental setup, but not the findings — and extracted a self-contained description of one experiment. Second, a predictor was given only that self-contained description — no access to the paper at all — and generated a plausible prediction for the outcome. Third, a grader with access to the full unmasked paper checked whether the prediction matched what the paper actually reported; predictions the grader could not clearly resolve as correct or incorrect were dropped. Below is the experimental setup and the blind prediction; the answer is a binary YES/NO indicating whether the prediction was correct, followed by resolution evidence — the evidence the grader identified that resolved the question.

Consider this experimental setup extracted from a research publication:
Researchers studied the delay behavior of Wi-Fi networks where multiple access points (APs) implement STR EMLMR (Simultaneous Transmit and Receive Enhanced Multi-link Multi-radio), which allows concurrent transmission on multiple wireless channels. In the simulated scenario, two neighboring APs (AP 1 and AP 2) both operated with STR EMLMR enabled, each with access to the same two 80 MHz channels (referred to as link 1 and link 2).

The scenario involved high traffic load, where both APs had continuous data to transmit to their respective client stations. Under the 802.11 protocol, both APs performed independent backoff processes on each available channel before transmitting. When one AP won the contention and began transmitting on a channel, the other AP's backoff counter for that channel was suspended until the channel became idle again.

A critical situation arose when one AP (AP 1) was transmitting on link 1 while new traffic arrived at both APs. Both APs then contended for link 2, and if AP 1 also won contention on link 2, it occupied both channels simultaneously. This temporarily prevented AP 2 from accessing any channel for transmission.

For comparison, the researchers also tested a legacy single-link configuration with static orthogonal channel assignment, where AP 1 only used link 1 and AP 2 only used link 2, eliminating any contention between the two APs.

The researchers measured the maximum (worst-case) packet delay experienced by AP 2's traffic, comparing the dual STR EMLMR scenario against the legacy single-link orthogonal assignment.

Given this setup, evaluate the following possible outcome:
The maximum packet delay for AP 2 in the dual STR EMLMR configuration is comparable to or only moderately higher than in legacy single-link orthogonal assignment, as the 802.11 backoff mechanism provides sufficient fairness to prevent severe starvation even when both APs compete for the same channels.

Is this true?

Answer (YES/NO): NO